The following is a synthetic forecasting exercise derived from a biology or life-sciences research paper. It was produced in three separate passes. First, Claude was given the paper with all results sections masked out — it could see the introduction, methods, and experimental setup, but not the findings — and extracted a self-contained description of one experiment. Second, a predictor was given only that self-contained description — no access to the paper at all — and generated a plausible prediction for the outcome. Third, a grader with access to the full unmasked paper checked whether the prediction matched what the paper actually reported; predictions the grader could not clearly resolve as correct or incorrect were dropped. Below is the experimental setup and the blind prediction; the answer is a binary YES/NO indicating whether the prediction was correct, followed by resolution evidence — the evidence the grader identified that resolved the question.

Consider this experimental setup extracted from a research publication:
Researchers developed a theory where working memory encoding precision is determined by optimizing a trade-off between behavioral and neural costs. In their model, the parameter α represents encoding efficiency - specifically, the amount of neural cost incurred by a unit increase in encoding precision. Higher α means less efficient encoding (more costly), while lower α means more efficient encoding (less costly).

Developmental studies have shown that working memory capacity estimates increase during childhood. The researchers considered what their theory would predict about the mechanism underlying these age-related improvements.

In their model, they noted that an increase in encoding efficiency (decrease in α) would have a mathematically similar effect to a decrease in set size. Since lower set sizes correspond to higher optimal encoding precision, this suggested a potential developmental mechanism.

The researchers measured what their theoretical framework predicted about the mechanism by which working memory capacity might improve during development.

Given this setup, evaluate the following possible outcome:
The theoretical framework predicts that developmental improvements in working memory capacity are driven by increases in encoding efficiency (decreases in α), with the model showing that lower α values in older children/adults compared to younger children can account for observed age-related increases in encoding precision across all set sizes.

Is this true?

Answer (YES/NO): NO